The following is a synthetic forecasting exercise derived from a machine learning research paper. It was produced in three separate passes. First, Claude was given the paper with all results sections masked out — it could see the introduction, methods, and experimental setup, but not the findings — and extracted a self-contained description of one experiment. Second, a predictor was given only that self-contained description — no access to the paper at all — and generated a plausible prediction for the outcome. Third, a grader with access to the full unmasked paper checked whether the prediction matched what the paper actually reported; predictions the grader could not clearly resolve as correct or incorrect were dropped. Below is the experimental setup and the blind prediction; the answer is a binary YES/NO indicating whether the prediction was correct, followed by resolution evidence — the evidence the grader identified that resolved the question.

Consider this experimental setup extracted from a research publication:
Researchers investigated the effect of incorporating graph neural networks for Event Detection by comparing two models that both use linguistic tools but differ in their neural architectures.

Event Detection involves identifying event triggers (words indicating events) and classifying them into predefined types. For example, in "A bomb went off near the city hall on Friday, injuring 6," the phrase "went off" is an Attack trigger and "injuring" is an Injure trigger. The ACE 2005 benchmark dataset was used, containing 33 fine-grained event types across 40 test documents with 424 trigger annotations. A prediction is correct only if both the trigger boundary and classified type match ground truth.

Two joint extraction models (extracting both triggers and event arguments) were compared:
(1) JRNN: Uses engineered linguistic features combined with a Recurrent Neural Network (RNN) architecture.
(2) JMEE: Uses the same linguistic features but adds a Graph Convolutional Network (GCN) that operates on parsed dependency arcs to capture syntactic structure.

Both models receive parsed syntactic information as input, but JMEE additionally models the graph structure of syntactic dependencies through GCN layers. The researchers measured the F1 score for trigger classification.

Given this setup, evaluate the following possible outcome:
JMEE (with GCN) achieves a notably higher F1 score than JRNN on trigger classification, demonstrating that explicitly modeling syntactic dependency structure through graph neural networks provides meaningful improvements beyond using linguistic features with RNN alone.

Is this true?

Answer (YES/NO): YES